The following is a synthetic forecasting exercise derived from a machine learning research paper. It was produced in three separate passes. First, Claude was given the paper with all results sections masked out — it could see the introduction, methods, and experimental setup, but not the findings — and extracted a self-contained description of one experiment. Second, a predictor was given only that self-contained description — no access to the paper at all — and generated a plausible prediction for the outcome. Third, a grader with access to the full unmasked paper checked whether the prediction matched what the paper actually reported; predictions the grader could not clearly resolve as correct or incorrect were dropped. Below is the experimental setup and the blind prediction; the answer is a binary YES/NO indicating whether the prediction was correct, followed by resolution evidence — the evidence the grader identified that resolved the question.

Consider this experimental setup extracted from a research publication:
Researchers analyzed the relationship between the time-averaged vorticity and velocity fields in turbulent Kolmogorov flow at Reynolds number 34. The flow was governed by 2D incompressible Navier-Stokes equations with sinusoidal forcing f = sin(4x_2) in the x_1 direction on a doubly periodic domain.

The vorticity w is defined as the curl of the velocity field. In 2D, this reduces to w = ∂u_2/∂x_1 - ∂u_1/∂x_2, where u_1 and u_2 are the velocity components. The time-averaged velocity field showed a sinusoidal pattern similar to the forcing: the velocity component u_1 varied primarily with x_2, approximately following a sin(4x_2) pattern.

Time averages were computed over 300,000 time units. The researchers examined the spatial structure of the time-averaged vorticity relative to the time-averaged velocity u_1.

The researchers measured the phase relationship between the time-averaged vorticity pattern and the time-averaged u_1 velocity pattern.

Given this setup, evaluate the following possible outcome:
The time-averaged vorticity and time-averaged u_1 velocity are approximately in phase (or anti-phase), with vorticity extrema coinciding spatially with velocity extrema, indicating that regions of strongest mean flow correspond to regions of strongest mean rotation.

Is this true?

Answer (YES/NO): NO